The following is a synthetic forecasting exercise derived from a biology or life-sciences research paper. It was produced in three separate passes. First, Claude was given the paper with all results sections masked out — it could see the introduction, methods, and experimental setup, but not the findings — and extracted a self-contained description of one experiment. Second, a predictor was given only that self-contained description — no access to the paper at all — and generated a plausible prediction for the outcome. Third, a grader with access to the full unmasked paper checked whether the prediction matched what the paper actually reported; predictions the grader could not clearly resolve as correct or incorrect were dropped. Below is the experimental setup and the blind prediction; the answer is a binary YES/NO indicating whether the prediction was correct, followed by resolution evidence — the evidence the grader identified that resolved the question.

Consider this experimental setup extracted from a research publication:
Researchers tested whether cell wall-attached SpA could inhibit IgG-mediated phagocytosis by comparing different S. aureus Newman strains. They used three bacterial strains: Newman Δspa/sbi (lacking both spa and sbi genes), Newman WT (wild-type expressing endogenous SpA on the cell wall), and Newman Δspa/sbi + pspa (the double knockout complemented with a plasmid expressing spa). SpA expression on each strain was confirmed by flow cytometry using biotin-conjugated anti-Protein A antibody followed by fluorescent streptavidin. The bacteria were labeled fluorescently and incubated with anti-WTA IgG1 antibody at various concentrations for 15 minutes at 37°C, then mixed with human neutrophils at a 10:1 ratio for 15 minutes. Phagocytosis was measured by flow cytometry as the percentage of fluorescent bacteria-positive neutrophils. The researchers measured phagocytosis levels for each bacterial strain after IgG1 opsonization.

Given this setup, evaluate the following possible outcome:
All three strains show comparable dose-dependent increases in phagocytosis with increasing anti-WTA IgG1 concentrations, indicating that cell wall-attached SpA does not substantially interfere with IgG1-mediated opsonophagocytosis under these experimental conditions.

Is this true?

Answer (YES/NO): NO